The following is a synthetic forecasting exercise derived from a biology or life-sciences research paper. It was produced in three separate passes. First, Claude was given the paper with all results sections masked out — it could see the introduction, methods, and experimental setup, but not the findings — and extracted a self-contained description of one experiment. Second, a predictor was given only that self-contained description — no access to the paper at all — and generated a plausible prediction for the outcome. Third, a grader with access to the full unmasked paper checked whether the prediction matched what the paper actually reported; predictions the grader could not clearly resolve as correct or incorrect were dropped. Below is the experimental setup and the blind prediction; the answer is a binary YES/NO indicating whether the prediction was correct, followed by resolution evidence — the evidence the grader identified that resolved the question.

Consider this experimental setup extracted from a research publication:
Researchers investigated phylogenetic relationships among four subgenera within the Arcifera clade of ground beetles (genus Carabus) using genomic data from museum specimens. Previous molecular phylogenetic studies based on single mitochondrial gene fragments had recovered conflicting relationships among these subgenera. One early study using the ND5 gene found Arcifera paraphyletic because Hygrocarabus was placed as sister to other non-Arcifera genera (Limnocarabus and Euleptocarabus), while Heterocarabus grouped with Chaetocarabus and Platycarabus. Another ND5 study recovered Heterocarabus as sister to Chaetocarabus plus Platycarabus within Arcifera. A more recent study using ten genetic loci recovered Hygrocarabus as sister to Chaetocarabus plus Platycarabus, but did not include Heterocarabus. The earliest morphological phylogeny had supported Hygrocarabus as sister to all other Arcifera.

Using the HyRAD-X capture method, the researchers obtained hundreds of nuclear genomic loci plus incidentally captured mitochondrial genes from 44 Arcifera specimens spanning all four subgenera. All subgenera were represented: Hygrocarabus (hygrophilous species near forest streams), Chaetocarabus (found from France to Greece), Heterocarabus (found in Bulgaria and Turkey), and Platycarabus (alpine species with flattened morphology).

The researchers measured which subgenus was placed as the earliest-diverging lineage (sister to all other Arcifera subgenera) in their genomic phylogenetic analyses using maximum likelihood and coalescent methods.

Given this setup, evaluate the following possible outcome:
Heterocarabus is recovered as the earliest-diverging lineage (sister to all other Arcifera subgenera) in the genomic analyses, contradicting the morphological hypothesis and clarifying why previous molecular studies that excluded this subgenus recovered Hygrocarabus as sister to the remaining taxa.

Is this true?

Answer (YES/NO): NO